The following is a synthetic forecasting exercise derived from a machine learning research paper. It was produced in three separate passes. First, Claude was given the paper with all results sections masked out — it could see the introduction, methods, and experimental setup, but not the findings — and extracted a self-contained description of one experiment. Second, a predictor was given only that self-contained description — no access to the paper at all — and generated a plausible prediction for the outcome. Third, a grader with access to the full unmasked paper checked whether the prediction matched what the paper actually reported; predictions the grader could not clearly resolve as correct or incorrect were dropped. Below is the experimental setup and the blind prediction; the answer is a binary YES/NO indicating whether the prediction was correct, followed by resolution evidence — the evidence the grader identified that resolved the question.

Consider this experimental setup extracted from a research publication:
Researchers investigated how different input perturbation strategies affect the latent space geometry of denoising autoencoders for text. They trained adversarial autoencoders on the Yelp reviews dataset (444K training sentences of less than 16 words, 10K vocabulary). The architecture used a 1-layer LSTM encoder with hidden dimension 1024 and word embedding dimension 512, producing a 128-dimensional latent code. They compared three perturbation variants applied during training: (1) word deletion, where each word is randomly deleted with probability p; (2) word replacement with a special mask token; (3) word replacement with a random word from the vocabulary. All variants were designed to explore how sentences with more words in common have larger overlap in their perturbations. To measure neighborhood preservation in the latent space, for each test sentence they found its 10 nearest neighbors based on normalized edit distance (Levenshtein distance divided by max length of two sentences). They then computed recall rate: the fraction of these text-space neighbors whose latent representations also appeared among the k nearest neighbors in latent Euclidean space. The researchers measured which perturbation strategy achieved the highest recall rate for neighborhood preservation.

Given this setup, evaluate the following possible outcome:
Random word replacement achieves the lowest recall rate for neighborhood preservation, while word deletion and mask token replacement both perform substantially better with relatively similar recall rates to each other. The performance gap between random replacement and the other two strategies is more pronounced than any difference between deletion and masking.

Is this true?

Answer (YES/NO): NO